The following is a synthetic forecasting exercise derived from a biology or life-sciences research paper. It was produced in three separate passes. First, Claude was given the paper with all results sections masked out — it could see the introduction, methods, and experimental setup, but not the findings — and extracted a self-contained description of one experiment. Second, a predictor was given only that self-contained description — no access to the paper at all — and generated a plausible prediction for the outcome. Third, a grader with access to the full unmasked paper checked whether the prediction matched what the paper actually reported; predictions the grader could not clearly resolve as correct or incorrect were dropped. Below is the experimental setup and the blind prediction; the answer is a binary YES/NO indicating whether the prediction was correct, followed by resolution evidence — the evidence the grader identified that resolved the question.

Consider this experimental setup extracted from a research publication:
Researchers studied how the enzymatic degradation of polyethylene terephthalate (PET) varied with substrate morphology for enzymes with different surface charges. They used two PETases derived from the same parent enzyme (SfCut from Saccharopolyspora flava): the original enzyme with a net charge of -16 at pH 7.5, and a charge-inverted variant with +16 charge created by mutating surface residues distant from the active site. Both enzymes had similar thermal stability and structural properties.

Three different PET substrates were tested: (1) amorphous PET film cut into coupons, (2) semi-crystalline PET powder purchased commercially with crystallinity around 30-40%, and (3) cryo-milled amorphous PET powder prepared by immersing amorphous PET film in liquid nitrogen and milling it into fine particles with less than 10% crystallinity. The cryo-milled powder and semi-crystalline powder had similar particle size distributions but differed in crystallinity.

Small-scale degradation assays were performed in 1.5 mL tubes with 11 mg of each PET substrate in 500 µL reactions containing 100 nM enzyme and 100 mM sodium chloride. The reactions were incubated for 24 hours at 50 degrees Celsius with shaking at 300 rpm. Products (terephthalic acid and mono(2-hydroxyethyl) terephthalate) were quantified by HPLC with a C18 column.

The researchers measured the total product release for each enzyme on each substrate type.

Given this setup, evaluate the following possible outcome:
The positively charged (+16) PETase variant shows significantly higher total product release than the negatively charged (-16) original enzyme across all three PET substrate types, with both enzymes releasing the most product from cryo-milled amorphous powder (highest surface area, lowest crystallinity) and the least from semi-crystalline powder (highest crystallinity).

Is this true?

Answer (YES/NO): NO